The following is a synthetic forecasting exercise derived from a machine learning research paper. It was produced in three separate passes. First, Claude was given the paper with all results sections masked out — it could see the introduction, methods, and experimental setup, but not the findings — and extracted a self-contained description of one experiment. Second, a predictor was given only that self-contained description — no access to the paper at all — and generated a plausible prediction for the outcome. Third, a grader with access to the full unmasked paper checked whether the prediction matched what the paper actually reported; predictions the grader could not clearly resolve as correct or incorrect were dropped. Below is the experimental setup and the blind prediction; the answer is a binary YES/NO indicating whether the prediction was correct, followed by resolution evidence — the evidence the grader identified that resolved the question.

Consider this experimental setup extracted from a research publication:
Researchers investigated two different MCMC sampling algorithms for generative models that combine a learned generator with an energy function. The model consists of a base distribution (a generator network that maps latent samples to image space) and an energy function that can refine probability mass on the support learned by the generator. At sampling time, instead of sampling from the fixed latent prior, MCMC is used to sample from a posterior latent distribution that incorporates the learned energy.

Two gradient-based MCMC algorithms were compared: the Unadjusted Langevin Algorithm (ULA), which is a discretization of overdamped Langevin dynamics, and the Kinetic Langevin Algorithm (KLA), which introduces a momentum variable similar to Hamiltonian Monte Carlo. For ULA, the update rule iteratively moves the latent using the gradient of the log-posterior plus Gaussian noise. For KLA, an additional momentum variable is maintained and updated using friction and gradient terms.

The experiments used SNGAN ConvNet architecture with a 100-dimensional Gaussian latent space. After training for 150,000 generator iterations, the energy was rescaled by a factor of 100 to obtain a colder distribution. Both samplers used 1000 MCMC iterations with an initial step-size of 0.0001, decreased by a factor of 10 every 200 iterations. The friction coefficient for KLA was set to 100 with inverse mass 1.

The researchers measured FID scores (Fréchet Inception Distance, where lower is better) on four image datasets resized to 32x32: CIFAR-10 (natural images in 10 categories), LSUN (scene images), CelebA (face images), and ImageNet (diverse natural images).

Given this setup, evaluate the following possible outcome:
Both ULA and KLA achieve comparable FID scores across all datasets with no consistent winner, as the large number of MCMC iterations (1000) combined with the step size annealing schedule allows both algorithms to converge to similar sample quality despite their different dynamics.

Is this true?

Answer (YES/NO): YES